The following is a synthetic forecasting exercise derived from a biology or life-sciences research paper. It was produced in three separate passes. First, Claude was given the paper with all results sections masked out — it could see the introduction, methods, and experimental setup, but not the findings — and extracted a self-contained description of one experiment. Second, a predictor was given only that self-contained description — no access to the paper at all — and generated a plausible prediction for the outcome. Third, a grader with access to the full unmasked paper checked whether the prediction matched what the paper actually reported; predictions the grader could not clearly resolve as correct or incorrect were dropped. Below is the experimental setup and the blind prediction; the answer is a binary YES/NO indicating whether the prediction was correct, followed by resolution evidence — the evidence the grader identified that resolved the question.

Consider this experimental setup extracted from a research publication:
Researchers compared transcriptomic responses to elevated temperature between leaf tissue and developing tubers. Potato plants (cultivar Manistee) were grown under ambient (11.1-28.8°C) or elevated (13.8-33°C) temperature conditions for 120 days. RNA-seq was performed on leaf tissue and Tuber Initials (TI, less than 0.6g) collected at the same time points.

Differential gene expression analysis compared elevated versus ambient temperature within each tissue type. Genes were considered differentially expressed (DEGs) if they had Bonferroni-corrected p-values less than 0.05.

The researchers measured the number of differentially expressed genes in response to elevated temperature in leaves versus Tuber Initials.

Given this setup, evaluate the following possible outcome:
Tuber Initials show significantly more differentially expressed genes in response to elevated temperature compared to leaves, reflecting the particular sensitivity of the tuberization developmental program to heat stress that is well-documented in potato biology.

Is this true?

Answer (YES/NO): YES